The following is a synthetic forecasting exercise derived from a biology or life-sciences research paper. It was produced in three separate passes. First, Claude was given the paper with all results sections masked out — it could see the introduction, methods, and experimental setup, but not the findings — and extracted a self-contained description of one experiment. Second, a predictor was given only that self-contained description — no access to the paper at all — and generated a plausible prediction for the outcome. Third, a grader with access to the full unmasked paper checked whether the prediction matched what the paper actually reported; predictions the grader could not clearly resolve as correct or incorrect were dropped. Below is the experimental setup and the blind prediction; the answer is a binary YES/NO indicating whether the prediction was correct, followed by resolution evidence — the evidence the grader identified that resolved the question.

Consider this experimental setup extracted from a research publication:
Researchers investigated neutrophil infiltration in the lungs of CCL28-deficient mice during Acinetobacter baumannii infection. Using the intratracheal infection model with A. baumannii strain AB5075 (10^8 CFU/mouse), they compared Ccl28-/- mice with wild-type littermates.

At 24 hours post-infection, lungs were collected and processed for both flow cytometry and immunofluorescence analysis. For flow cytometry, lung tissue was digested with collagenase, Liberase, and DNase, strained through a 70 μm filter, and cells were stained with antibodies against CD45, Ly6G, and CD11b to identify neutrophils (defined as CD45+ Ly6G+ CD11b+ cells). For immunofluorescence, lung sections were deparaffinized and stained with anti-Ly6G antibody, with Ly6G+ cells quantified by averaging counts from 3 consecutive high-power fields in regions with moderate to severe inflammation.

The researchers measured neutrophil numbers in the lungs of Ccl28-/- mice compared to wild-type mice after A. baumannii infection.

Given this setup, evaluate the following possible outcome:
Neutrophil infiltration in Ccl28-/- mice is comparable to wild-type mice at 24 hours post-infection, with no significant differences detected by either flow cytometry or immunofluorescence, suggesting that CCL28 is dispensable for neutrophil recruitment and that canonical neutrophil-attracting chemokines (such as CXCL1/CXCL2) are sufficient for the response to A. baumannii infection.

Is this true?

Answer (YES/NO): NO